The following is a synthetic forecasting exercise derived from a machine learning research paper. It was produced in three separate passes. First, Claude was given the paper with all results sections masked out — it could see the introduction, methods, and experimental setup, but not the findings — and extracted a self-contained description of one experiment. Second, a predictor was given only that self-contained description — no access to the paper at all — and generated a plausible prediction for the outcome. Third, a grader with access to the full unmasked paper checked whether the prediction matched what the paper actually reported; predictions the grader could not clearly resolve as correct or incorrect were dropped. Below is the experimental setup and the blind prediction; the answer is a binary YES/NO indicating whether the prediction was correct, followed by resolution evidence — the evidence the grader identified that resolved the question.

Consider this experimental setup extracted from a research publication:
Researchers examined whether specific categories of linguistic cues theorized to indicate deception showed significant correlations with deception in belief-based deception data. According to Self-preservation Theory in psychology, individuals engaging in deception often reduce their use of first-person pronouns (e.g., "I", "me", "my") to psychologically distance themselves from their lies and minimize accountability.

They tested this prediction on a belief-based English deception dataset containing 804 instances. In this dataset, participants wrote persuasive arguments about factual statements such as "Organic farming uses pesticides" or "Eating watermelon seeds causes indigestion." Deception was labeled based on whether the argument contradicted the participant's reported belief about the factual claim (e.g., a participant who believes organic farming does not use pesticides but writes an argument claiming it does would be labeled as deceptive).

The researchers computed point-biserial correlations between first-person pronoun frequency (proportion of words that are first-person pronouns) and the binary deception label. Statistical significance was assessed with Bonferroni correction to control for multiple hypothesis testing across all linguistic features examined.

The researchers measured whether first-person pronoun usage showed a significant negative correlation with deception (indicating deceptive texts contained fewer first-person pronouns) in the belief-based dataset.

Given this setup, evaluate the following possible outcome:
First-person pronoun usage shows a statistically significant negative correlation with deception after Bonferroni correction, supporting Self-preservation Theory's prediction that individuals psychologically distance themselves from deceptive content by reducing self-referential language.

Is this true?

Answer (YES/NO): NO